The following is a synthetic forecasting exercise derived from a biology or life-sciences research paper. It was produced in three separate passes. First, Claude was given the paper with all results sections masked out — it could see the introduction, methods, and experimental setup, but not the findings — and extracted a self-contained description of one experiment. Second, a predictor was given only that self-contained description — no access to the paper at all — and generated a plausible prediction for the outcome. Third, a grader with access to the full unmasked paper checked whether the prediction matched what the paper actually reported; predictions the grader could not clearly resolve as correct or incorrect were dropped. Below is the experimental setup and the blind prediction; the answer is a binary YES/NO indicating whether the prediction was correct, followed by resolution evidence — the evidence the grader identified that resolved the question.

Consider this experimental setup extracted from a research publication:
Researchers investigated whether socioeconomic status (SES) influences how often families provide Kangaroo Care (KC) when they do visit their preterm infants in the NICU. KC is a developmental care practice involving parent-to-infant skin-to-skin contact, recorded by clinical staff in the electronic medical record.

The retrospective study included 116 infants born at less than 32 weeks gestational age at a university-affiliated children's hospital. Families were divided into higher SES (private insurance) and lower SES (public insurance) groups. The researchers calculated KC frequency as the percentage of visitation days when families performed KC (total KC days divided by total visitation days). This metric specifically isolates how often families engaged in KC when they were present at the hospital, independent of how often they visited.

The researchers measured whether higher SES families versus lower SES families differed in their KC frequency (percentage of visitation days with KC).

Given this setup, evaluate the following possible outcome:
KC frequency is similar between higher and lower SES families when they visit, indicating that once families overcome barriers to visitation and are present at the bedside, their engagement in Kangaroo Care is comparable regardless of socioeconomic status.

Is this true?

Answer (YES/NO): NO